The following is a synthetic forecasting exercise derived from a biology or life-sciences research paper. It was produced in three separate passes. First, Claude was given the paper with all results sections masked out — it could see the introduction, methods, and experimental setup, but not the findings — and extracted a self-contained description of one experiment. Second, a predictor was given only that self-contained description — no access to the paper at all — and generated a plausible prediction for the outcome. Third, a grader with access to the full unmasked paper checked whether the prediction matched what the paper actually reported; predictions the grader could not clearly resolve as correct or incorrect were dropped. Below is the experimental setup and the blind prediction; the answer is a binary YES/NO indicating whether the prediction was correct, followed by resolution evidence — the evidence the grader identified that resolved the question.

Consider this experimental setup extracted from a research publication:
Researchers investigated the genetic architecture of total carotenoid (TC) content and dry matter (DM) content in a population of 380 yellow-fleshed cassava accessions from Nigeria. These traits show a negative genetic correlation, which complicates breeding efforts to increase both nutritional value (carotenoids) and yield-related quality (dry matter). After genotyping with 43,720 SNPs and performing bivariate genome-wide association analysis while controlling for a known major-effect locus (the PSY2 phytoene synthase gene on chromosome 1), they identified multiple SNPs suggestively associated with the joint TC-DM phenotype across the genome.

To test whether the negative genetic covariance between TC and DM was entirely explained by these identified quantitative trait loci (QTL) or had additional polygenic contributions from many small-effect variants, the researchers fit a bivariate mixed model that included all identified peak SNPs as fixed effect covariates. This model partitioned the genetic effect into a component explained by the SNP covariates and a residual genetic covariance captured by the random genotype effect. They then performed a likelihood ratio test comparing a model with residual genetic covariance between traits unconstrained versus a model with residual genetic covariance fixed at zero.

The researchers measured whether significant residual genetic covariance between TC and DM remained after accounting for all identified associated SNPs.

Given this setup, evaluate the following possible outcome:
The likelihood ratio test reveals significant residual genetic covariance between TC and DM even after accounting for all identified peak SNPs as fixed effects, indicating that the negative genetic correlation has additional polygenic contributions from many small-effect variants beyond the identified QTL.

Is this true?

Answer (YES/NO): YES